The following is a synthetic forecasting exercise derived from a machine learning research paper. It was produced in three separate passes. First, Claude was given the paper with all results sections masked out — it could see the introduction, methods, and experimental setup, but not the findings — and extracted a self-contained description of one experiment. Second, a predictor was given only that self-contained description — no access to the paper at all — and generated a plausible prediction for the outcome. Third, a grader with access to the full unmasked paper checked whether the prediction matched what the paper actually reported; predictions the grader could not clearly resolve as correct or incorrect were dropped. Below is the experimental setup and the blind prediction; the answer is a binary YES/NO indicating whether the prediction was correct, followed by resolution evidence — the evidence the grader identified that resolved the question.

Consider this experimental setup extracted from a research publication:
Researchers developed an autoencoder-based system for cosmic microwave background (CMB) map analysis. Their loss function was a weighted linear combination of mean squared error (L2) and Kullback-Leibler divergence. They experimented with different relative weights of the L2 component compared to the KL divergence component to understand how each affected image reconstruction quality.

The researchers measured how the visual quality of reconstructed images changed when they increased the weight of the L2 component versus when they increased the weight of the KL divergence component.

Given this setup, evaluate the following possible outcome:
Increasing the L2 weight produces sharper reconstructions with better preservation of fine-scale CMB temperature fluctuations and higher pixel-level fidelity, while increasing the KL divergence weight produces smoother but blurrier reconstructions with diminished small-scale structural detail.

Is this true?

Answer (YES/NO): NO